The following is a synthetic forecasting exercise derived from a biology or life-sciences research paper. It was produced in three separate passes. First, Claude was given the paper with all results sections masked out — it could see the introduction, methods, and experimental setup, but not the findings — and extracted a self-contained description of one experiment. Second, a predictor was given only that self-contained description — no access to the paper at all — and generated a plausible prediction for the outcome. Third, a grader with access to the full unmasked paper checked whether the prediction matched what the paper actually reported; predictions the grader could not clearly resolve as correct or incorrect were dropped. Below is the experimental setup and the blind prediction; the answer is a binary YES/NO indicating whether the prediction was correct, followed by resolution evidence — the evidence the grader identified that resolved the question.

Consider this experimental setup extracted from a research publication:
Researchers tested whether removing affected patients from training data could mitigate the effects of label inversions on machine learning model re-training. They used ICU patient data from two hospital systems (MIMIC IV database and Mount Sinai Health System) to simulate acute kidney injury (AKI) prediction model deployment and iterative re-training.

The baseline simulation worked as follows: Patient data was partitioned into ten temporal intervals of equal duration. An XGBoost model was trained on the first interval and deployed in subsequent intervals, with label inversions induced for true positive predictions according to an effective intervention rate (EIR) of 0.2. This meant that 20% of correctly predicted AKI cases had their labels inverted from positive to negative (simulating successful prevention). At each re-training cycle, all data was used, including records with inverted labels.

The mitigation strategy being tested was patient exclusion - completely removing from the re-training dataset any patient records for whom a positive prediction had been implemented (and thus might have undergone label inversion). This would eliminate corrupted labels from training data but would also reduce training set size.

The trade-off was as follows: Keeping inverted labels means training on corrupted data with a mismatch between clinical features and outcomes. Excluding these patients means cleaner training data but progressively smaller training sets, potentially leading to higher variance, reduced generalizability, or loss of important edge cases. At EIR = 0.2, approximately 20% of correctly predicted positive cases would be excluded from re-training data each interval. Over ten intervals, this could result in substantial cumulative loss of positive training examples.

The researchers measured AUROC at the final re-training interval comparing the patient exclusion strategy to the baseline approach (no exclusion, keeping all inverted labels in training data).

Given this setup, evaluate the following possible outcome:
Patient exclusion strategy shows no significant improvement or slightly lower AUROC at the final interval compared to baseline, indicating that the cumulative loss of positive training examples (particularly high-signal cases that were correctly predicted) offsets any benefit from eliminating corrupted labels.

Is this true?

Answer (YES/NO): NO